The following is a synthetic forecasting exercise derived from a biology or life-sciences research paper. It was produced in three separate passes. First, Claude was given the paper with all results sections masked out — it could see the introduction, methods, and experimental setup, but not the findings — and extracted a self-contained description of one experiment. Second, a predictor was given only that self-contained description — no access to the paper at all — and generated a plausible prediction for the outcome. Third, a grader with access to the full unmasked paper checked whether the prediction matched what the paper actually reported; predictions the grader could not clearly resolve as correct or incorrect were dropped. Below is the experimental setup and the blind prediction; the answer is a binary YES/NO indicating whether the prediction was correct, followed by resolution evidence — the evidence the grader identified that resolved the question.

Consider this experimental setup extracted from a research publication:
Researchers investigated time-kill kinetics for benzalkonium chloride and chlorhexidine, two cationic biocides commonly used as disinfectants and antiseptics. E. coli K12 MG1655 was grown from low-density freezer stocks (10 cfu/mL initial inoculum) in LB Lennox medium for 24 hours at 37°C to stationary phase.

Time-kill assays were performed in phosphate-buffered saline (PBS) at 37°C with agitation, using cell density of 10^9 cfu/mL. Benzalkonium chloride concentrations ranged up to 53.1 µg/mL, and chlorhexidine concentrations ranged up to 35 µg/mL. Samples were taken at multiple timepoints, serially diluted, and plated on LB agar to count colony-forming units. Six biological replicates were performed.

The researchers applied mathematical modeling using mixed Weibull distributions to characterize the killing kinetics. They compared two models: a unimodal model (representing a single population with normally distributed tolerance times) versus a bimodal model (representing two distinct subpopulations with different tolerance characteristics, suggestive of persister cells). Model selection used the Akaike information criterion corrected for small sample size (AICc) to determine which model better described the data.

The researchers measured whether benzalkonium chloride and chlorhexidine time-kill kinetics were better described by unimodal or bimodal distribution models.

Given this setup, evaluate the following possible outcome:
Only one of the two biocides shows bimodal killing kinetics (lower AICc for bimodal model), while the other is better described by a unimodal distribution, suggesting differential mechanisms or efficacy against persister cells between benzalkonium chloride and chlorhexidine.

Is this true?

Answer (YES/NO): YES